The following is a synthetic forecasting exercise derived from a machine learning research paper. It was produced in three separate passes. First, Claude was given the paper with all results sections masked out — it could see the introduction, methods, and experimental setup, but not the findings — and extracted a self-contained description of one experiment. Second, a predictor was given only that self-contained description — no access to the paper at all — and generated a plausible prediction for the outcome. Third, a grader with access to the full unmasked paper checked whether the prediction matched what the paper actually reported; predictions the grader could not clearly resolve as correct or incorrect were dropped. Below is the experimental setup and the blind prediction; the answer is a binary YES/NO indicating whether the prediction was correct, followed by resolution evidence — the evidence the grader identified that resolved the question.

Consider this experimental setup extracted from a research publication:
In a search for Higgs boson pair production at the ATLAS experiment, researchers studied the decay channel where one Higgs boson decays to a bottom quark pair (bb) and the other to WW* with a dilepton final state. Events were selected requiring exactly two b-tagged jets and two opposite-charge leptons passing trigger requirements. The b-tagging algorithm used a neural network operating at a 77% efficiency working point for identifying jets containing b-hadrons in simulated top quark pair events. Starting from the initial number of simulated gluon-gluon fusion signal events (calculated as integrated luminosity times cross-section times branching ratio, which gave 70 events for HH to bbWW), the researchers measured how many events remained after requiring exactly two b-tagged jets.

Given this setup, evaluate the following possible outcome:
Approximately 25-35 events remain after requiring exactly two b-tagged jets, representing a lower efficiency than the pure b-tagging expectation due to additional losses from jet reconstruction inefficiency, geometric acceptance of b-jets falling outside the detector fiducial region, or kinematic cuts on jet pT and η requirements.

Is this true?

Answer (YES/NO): NO